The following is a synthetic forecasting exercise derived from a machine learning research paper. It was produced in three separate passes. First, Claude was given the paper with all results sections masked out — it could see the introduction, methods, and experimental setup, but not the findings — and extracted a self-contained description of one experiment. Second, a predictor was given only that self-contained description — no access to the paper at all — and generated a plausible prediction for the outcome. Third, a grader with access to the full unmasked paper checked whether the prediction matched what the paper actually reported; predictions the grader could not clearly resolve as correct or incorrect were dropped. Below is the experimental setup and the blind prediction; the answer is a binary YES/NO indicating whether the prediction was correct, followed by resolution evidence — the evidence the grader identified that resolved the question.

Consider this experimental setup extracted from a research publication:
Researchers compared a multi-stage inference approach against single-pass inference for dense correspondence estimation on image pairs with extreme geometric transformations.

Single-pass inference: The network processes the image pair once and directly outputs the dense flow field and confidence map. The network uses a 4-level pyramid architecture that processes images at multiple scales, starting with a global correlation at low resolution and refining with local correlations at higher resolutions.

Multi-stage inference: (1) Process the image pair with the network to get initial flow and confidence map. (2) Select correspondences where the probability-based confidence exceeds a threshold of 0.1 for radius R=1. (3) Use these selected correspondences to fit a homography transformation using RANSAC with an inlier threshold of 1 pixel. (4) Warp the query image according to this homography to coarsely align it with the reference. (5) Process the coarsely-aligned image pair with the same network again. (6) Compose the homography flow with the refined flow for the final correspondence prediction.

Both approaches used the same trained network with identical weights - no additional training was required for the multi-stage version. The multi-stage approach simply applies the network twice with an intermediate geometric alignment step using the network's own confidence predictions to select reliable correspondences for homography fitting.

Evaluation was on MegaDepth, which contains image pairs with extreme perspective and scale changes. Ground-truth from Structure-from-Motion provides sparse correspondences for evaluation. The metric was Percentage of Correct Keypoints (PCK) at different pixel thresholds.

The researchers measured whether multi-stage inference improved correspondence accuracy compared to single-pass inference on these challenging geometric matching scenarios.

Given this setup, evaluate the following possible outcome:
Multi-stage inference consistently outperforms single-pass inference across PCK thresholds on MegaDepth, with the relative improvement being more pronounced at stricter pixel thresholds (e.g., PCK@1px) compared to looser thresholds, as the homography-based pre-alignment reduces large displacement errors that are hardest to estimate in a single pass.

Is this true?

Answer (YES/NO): NO